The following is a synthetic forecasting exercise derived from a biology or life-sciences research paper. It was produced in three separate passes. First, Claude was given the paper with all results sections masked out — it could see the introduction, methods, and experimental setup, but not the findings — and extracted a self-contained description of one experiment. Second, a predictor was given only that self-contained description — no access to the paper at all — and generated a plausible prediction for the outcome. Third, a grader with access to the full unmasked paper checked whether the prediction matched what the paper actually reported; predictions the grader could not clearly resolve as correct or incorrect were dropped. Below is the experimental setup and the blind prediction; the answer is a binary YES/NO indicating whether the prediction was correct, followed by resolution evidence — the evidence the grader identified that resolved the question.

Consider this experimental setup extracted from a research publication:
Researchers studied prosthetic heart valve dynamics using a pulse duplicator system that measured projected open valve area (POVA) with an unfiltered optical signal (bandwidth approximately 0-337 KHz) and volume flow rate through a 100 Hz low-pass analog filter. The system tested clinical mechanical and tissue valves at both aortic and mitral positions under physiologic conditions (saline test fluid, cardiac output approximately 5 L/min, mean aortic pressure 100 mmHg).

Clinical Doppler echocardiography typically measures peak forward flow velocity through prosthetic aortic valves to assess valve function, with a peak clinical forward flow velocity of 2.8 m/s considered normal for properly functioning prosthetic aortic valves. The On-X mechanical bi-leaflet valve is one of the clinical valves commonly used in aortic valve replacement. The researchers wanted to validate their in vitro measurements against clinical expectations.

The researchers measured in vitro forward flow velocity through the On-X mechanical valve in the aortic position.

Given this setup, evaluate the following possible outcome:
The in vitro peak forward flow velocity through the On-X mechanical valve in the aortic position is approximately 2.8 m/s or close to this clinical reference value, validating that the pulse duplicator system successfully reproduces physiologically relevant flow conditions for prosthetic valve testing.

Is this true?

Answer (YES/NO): NO